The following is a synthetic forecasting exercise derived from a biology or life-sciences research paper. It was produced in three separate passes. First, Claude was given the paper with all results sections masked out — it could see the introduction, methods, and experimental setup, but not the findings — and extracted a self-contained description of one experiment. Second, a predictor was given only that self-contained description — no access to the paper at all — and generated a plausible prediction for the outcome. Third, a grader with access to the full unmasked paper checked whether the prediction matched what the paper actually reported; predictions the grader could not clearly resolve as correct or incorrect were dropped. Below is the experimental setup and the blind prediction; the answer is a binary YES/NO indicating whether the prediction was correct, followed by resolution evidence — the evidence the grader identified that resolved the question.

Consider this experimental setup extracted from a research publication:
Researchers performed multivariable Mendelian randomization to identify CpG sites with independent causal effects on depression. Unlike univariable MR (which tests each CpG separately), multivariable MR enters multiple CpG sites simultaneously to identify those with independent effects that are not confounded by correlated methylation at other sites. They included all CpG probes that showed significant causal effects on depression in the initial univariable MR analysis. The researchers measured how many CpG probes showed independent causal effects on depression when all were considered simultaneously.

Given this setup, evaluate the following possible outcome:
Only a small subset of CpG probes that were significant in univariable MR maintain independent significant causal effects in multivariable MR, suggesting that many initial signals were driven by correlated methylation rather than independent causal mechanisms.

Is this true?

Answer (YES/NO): YES